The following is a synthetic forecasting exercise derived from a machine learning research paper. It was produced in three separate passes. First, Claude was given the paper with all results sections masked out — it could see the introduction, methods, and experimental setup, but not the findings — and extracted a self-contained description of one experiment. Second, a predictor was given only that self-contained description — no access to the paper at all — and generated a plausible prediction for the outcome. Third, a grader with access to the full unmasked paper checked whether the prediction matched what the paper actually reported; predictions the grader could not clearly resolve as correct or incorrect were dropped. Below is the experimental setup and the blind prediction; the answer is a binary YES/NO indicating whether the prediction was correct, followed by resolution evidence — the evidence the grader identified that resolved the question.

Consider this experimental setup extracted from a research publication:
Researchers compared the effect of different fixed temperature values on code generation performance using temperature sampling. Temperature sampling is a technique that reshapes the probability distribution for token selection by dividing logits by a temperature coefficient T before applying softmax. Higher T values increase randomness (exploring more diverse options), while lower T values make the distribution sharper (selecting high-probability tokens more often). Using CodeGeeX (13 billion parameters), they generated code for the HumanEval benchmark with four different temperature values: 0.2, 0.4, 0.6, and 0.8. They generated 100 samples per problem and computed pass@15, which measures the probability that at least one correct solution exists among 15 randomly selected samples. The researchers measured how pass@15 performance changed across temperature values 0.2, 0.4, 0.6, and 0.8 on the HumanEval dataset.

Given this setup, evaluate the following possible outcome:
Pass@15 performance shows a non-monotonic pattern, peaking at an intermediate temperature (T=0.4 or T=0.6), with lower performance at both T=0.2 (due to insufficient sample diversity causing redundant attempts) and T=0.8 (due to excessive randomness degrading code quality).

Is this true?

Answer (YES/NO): NO